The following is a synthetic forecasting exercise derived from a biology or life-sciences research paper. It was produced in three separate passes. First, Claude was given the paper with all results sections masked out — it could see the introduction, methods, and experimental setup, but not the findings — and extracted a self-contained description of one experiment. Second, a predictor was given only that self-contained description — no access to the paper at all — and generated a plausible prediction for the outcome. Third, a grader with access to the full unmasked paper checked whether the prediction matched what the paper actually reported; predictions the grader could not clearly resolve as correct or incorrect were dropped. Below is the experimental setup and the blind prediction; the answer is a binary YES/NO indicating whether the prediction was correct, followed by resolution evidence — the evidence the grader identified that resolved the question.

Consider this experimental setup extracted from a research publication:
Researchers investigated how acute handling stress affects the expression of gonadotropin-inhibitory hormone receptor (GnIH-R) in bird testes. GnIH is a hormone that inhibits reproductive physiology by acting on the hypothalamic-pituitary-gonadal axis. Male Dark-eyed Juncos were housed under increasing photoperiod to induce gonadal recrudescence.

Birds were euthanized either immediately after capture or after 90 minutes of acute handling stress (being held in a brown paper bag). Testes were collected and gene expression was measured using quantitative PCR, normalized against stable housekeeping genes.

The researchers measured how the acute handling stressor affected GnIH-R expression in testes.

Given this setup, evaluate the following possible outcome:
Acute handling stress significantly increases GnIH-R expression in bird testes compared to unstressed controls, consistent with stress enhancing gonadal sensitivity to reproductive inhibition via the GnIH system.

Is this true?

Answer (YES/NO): NO